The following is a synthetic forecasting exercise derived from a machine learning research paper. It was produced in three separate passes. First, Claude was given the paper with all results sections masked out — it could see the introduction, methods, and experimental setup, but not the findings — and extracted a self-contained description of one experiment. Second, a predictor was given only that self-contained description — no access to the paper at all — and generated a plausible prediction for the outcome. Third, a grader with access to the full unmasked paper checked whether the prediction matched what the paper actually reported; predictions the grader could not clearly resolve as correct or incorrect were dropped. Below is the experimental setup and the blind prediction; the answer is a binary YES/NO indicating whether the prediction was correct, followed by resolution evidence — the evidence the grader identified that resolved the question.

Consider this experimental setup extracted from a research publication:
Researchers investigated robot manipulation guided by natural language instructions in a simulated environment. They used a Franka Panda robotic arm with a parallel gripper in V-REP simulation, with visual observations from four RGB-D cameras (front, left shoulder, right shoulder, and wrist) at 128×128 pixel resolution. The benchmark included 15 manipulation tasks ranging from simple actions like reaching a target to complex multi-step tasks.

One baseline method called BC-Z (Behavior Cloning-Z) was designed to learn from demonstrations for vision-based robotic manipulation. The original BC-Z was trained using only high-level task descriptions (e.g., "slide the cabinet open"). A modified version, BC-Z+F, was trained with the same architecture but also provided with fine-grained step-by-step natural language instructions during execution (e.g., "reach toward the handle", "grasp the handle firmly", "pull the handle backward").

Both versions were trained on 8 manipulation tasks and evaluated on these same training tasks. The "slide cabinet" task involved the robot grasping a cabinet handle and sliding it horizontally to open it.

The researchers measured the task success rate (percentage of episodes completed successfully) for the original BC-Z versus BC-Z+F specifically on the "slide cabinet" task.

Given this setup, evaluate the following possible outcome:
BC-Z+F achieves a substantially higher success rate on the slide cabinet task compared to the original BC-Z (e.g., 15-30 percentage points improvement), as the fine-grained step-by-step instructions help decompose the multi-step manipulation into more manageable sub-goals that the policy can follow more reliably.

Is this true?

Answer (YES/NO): NO